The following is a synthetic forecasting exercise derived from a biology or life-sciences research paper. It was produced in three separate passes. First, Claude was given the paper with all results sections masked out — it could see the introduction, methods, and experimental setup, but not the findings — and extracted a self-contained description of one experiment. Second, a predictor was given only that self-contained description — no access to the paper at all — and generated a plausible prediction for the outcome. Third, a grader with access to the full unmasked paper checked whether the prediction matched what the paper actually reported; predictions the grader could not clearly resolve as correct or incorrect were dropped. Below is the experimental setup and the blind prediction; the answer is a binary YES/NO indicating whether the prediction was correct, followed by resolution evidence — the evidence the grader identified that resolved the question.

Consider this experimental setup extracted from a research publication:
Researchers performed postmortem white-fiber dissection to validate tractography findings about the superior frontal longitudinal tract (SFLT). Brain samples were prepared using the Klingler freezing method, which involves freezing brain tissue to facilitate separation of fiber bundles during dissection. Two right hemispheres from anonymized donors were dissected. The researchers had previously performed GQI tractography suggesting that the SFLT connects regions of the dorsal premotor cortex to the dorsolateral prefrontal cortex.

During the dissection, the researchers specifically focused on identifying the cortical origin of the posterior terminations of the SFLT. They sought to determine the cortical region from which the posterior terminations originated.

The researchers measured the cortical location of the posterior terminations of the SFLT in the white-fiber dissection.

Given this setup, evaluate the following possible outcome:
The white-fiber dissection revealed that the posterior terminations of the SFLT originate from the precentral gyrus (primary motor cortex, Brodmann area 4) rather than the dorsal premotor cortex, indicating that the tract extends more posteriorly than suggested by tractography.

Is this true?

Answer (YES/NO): NO